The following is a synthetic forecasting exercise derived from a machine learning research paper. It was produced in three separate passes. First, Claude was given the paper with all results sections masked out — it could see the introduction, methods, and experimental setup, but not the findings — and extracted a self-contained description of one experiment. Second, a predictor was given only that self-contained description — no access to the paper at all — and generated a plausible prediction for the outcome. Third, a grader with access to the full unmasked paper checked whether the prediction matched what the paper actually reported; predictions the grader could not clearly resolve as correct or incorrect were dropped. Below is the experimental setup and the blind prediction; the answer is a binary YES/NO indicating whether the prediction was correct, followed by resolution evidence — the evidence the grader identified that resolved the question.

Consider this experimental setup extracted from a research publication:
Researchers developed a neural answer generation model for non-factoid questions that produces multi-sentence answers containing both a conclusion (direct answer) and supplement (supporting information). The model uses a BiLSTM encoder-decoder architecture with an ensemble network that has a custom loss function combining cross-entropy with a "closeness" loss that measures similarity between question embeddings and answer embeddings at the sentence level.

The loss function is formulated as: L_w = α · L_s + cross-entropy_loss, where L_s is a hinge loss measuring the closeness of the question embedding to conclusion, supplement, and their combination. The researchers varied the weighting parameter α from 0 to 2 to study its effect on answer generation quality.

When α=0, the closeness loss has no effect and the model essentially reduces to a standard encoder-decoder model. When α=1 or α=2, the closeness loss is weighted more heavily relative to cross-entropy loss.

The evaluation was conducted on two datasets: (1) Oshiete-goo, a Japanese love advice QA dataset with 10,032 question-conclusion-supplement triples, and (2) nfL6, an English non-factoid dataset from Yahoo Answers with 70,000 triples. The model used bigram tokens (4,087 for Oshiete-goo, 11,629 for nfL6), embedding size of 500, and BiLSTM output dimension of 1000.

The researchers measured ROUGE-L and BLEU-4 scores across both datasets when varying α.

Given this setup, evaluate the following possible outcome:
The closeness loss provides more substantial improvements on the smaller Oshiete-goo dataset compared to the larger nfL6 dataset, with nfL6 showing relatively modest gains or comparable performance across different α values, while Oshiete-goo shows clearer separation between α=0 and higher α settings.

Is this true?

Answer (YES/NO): NO